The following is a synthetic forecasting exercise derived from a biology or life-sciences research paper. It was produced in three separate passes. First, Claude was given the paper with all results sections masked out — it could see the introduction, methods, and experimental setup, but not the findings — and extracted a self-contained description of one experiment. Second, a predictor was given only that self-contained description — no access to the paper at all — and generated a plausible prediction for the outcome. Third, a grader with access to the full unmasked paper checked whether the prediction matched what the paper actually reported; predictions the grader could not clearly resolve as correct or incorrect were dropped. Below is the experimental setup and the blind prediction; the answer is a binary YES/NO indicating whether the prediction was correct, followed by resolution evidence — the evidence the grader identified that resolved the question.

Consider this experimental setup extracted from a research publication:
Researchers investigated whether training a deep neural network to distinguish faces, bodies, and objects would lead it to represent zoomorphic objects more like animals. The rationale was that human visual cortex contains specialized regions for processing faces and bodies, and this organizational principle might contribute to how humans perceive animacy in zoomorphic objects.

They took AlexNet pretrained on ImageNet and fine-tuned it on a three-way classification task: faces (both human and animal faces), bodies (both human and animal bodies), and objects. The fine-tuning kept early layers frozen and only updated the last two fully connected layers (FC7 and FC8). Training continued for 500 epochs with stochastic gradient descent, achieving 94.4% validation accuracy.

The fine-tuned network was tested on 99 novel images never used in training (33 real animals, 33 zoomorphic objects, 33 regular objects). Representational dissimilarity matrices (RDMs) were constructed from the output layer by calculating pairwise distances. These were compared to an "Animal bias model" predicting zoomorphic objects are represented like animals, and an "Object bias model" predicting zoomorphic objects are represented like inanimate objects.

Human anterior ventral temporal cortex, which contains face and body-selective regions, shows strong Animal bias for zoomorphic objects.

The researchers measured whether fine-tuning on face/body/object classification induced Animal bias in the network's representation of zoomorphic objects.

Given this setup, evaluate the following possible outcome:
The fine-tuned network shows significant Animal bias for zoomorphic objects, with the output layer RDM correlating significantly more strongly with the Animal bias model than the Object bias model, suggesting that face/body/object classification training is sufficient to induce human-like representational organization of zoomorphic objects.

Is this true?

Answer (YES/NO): NO